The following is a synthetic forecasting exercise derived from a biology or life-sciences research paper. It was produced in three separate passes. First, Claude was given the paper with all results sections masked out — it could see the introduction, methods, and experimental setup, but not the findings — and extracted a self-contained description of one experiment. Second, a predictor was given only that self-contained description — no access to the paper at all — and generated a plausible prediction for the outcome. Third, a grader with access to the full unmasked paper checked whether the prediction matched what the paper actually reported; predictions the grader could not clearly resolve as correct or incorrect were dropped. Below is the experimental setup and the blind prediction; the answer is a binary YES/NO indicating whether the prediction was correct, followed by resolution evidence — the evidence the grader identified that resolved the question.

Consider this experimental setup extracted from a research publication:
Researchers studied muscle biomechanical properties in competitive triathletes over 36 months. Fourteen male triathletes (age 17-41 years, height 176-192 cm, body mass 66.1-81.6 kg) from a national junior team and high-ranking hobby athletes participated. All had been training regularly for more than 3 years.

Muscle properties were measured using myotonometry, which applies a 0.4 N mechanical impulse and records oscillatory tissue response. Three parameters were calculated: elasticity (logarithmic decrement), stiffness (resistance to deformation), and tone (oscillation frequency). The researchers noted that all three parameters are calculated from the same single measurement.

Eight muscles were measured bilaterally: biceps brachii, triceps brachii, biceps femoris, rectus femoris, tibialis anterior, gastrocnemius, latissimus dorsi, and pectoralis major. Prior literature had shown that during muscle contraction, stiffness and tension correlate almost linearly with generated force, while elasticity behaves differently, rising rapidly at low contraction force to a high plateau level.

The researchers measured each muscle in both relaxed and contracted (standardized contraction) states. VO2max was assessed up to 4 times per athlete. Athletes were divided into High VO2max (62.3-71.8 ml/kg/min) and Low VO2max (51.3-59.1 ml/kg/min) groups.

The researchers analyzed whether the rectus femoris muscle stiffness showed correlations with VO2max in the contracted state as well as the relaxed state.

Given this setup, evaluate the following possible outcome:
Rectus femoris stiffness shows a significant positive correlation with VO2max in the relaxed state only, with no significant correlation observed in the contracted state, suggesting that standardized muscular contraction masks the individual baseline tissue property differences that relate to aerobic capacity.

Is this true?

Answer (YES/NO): NO